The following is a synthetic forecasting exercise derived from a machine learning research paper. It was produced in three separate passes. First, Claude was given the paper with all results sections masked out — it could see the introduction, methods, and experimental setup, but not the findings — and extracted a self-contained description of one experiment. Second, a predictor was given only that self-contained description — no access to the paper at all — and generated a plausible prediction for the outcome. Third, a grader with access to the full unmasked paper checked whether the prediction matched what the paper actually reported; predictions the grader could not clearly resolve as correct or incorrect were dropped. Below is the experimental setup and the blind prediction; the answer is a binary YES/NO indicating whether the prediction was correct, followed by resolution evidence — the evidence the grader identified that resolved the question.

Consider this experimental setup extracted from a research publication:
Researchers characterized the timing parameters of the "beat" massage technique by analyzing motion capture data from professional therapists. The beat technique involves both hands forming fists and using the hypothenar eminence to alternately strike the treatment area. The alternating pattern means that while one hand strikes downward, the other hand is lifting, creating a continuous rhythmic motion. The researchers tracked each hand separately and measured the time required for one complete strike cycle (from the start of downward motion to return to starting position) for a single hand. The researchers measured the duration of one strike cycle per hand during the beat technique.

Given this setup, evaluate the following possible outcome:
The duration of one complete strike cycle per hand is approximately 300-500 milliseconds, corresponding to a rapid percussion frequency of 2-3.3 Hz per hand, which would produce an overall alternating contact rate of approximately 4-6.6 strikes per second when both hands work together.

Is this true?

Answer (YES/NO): YES